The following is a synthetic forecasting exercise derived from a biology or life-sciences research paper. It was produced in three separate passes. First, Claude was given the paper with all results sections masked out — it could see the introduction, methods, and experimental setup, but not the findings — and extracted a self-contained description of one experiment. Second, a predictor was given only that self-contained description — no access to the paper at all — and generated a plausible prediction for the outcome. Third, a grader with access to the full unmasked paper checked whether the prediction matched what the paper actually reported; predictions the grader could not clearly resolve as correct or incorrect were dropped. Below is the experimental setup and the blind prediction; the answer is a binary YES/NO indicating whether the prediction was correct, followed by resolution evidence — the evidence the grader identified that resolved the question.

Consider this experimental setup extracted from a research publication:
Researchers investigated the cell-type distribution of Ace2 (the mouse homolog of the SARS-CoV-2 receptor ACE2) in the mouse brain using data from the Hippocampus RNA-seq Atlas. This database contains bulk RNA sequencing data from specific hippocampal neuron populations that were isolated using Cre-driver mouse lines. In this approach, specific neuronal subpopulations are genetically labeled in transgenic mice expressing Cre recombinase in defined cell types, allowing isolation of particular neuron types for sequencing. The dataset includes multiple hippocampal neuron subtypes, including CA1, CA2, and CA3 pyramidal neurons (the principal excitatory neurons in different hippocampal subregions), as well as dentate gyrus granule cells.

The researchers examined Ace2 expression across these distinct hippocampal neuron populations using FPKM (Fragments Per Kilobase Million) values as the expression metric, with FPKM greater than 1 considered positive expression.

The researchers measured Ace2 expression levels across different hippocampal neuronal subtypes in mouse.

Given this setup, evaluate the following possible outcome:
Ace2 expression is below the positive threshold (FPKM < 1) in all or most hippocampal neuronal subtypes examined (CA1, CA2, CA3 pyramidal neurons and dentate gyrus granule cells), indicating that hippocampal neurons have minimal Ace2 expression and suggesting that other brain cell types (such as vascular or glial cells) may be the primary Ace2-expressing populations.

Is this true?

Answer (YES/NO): YES